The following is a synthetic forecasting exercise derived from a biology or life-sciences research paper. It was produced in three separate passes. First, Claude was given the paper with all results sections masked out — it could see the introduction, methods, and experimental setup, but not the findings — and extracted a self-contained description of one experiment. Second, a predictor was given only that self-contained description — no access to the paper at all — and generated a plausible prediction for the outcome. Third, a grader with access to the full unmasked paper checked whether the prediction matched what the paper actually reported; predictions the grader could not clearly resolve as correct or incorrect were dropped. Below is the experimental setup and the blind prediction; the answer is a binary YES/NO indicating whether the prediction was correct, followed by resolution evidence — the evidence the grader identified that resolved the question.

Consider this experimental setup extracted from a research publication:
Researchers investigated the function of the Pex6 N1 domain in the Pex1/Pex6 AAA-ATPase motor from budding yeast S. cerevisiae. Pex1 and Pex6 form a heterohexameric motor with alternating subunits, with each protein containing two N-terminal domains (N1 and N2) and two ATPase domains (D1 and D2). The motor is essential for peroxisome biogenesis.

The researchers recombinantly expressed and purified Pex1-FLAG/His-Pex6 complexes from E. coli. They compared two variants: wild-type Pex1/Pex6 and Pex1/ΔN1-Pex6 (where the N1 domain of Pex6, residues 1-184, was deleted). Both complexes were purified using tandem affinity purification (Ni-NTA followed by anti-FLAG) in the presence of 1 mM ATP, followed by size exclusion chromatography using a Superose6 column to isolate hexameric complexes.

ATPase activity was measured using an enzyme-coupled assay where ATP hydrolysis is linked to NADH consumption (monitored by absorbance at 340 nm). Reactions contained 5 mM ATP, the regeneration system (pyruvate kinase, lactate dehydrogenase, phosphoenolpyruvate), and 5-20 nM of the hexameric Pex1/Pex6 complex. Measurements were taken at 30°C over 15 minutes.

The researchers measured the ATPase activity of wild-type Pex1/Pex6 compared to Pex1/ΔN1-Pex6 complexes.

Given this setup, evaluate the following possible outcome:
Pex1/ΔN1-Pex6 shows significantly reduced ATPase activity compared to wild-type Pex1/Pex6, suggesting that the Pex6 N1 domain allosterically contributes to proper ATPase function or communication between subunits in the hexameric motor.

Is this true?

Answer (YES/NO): NO